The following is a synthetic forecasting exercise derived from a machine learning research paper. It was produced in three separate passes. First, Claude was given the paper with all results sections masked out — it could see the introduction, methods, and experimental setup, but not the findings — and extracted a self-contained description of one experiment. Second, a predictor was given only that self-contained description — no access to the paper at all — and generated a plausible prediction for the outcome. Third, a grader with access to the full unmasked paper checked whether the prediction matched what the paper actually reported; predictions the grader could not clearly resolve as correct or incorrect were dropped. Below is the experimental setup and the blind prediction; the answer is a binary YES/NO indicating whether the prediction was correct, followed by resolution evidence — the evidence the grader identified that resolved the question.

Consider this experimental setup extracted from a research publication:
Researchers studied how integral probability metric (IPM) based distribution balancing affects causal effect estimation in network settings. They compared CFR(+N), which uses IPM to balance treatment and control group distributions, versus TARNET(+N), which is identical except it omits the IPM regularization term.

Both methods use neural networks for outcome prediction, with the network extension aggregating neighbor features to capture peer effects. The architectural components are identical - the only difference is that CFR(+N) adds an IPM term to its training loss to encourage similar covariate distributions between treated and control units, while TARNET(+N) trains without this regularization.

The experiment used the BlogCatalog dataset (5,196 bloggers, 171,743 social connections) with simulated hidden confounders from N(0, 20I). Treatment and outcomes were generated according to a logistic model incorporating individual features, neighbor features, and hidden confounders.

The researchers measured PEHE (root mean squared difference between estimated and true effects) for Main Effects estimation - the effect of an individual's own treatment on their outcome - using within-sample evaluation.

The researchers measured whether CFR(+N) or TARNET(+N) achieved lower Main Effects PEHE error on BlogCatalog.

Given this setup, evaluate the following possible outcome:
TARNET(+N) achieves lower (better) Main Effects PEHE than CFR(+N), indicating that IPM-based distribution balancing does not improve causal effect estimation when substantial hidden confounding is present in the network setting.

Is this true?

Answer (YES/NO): YES